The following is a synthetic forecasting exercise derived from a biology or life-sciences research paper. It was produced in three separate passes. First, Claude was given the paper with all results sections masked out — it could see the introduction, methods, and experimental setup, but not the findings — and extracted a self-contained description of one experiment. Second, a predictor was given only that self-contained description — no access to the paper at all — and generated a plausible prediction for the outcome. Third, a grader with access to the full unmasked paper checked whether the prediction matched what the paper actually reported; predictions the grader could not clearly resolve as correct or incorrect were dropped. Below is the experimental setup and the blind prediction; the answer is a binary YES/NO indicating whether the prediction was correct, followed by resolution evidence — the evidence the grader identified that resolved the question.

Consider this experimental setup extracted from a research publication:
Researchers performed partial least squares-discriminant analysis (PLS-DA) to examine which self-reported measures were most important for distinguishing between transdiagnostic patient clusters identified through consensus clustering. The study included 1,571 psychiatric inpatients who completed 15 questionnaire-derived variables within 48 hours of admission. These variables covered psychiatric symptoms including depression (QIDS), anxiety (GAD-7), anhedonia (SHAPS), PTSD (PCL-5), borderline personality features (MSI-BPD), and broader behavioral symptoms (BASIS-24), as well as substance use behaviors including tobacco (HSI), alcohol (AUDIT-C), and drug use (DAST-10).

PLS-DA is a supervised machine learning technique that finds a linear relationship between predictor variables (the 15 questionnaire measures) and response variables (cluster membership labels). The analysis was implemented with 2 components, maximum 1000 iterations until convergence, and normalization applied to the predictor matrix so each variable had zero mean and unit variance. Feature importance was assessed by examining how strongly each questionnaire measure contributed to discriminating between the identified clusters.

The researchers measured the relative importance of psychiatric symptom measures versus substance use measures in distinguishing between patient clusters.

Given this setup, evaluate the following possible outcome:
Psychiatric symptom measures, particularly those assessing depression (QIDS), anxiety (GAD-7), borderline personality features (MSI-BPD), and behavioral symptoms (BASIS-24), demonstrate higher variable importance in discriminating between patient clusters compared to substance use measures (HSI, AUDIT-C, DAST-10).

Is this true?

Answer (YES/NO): YES